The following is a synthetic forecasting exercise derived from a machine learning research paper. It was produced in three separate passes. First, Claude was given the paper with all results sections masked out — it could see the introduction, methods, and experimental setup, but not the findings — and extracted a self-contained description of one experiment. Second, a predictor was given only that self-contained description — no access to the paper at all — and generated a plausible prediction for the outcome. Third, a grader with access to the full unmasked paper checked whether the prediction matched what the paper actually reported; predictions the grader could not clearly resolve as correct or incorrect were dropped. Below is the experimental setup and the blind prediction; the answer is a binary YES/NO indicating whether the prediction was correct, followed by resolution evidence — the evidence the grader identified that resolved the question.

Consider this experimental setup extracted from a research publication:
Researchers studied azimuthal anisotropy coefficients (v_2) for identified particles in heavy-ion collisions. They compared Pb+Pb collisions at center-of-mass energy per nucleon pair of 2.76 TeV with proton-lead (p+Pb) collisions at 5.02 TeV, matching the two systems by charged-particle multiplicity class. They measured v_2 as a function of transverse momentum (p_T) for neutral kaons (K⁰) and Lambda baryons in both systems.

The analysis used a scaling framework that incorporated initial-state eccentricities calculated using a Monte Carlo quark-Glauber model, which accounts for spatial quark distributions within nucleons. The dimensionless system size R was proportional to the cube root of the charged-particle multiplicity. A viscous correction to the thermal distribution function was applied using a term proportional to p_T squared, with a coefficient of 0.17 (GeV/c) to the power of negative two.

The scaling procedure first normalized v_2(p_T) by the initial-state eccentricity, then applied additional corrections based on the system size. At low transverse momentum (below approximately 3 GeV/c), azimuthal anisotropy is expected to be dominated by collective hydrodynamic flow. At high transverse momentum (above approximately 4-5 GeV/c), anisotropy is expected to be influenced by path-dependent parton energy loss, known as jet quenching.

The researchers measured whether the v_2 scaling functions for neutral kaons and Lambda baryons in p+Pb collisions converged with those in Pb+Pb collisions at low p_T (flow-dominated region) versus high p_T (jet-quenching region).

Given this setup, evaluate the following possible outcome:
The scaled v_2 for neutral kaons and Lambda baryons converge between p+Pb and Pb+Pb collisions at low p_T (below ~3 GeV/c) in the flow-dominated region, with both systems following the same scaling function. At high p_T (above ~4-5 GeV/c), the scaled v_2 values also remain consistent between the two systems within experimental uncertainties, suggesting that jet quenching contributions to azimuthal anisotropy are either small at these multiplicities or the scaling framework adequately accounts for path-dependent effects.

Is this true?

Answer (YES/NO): NO